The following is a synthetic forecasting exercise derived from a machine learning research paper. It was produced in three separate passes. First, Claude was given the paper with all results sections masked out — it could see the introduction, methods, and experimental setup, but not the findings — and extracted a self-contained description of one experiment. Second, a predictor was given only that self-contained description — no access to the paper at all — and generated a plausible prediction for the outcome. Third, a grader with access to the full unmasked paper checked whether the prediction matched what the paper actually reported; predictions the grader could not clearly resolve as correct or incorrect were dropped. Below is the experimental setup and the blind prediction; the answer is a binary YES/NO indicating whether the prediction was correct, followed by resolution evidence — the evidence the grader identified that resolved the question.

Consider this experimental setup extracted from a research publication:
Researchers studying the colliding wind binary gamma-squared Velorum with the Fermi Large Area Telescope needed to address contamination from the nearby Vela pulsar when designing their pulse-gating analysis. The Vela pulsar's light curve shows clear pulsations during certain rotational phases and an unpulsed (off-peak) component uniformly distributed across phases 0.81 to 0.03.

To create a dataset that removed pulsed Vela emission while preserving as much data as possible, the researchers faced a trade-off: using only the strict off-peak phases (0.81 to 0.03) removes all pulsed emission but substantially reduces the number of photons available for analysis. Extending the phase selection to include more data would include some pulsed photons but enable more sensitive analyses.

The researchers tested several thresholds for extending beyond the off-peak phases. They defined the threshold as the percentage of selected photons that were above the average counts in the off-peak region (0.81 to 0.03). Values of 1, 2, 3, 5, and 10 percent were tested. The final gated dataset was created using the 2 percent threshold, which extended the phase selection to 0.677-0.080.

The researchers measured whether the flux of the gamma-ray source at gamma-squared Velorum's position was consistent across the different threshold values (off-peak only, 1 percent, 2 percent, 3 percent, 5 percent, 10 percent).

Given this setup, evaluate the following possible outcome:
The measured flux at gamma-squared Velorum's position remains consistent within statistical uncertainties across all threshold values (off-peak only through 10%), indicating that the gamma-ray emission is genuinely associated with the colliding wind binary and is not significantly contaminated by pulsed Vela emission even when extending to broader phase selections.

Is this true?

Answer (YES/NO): YES